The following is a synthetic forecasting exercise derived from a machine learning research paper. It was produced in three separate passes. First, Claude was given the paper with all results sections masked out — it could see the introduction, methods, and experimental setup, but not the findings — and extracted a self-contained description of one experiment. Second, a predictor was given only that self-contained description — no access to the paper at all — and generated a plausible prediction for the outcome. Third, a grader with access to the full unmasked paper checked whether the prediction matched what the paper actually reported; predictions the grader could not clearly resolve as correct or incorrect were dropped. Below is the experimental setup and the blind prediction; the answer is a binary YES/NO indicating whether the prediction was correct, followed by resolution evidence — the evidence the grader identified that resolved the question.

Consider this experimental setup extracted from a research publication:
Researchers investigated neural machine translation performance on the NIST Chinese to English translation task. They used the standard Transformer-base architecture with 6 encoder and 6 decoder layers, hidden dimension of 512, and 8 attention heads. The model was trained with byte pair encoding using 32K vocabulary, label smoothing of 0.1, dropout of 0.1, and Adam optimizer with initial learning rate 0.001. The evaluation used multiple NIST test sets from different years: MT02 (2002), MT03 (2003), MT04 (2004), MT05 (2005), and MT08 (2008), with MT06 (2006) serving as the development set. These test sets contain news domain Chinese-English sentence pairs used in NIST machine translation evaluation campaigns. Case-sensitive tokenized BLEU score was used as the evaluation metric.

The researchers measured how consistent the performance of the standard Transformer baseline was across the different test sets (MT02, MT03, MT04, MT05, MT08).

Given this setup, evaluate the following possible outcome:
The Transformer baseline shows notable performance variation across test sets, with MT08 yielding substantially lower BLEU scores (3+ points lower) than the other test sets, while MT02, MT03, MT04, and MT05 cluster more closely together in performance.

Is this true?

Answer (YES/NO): YES